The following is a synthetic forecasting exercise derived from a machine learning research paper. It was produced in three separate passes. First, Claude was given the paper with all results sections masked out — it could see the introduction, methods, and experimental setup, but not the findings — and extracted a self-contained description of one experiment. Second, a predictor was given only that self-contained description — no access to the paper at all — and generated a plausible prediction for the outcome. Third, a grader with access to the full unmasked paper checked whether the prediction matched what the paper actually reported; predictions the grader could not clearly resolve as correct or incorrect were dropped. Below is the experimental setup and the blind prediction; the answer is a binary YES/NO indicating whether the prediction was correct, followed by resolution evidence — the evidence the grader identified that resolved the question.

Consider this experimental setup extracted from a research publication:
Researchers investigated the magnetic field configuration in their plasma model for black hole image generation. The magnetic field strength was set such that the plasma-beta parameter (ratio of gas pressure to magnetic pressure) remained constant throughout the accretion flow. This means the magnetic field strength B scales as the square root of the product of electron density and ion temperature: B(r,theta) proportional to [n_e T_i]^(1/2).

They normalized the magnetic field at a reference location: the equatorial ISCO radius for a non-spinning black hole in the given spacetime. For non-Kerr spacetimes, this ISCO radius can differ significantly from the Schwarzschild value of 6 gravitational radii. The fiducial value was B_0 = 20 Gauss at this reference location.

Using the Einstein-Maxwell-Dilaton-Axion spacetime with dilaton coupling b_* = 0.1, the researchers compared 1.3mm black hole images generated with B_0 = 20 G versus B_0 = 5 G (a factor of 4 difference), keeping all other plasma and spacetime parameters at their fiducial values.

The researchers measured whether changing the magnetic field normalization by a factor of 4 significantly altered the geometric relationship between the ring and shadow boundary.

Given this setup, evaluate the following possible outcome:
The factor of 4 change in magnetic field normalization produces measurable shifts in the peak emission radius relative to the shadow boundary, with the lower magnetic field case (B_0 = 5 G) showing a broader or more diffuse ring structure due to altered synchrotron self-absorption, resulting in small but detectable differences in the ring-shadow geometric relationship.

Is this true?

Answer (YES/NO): NO